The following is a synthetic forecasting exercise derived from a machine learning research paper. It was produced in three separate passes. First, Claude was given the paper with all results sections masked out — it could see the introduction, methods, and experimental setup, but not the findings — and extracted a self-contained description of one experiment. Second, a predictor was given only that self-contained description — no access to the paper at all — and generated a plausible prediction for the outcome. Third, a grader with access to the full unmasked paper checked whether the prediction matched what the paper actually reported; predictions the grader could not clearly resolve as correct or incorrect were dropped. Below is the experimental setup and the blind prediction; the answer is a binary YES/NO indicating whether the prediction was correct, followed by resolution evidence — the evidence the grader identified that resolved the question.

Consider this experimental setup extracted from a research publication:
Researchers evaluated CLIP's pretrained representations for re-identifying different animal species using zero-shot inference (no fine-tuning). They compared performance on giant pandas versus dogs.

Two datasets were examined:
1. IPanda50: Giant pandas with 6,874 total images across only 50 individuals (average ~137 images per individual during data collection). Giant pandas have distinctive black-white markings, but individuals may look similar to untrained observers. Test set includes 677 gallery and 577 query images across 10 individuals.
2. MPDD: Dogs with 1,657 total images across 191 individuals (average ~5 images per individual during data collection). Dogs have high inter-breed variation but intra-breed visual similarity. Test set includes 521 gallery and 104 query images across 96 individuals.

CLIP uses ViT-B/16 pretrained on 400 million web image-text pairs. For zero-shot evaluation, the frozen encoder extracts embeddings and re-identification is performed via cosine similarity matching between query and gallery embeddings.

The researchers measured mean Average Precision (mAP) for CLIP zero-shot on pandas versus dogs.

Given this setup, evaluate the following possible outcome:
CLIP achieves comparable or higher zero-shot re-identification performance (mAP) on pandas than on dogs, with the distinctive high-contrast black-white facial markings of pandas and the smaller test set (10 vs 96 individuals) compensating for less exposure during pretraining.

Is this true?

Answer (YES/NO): NO